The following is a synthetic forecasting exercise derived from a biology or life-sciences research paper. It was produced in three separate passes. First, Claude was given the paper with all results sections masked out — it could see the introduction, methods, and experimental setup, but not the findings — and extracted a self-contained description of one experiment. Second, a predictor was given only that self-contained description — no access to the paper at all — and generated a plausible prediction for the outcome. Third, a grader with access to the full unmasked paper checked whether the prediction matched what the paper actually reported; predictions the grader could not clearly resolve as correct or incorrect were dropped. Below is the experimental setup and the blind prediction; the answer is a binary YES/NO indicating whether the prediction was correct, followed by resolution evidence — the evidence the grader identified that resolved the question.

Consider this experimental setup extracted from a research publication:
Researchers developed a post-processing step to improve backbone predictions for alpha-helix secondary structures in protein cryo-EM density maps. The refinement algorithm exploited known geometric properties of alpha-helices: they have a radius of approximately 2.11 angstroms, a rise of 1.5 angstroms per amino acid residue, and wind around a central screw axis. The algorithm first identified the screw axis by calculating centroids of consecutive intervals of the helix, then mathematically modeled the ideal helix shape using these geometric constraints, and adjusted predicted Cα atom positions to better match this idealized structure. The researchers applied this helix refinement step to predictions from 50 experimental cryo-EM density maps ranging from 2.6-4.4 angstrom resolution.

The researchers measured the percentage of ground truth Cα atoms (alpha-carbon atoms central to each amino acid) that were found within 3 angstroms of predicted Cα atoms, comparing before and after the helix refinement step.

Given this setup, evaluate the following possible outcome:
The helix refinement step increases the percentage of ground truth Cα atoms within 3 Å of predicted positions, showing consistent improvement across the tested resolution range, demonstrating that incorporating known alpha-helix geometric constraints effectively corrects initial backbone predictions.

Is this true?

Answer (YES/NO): NO